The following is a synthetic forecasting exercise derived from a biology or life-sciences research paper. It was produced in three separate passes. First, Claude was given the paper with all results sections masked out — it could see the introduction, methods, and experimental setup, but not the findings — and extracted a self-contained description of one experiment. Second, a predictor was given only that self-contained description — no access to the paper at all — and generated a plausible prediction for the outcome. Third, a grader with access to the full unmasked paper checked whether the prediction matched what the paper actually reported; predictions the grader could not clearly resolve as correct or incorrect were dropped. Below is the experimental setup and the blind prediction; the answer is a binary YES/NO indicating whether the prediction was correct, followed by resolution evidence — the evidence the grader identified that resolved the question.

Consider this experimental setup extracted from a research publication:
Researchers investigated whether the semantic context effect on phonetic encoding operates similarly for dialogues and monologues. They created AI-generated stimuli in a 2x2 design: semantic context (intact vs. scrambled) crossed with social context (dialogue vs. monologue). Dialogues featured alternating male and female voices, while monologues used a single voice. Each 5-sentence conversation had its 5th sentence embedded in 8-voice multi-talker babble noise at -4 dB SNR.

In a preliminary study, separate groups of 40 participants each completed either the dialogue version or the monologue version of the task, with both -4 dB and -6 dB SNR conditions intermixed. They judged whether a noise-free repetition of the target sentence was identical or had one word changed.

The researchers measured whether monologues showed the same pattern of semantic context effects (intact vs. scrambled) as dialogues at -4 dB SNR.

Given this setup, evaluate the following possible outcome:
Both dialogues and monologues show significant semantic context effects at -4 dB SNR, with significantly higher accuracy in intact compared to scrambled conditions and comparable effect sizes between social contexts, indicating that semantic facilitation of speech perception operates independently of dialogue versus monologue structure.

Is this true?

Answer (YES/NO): NO